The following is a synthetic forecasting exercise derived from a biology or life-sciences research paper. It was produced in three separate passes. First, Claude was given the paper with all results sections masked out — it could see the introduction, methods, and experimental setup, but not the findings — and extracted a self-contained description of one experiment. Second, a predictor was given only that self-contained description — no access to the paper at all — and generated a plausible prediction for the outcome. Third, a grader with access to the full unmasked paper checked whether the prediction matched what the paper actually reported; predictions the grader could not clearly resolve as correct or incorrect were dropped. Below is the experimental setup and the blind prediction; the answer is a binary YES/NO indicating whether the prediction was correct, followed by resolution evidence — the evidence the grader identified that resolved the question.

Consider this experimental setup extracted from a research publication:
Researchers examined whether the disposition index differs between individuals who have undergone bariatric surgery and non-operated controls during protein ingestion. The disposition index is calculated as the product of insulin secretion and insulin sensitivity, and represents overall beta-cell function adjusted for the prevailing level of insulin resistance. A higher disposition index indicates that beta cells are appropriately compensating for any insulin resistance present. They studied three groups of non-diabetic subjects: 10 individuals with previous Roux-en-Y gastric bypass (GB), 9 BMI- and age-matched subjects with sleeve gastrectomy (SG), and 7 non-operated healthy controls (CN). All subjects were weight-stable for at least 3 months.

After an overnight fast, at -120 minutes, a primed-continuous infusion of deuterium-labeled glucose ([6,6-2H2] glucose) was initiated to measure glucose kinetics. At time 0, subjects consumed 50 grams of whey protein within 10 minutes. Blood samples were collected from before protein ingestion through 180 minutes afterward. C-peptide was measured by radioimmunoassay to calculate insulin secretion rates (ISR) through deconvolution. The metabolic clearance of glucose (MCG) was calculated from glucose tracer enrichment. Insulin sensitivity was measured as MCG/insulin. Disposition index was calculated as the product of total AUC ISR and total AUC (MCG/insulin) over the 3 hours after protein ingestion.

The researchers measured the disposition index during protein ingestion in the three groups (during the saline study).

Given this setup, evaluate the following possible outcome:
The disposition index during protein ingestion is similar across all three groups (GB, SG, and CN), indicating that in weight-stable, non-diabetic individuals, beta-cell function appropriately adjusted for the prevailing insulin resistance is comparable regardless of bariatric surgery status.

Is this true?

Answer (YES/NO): NO